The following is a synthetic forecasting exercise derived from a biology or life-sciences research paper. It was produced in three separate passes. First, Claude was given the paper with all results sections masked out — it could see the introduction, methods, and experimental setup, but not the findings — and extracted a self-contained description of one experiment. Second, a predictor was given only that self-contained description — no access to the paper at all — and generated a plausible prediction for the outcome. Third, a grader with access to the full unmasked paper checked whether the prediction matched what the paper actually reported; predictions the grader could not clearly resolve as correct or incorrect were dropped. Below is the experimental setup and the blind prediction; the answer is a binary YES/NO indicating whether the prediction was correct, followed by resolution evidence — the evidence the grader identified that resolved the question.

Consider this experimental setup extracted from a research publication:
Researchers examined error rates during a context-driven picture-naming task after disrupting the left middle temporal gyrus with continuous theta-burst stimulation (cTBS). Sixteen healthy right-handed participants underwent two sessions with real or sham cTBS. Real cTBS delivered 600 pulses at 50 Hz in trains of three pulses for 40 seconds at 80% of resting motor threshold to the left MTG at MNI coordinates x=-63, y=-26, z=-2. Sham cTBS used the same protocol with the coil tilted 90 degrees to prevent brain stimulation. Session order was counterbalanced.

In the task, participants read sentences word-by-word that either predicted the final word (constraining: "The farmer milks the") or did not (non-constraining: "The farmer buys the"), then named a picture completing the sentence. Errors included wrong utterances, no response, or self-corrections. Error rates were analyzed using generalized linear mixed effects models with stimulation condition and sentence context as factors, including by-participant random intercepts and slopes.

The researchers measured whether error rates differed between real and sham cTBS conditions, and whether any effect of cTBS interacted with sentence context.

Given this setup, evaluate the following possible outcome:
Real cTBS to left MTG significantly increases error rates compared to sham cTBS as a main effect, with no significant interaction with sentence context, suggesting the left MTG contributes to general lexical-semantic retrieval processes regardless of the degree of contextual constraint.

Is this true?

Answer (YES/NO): YES